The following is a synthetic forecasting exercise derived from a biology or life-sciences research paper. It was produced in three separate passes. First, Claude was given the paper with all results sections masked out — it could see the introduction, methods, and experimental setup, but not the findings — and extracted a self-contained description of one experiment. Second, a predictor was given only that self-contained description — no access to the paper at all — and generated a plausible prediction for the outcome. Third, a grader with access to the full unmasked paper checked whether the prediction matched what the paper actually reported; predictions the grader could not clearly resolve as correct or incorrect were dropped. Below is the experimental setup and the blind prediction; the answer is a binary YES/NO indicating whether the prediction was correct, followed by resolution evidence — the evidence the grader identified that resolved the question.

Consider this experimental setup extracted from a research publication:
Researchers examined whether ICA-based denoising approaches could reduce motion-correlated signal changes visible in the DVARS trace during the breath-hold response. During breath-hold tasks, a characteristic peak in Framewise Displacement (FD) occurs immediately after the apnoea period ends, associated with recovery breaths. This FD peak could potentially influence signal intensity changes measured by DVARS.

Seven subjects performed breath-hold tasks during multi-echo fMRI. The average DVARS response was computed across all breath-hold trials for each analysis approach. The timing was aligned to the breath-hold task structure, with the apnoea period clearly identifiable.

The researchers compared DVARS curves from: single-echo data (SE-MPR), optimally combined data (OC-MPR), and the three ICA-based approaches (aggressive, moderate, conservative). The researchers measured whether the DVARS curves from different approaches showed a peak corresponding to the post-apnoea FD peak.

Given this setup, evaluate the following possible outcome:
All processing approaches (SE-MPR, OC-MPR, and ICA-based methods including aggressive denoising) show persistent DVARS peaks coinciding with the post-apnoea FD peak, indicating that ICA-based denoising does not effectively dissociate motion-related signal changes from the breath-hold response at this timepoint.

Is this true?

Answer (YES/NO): NO